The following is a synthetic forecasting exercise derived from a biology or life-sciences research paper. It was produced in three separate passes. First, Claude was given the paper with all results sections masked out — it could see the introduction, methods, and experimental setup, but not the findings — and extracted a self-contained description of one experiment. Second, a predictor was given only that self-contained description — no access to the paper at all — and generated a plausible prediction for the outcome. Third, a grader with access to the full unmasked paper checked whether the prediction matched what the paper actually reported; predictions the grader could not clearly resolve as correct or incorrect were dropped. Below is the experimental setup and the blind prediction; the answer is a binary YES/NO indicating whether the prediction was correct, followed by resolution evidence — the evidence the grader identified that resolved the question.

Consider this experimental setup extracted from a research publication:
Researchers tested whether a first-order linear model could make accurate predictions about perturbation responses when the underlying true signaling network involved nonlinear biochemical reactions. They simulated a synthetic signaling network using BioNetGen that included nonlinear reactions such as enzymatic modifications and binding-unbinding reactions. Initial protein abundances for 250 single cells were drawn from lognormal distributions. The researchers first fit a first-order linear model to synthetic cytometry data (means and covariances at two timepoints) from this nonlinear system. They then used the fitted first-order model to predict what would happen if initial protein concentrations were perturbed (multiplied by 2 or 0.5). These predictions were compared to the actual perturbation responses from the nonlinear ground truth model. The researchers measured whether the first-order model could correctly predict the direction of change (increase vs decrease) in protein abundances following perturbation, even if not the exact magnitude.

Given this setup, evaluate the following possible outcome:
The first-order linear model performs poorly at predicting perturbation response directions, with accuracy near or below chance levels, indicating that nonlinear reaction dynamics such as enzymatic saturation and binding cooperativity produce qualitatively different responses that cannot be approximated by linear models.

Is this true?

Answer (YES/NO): NO